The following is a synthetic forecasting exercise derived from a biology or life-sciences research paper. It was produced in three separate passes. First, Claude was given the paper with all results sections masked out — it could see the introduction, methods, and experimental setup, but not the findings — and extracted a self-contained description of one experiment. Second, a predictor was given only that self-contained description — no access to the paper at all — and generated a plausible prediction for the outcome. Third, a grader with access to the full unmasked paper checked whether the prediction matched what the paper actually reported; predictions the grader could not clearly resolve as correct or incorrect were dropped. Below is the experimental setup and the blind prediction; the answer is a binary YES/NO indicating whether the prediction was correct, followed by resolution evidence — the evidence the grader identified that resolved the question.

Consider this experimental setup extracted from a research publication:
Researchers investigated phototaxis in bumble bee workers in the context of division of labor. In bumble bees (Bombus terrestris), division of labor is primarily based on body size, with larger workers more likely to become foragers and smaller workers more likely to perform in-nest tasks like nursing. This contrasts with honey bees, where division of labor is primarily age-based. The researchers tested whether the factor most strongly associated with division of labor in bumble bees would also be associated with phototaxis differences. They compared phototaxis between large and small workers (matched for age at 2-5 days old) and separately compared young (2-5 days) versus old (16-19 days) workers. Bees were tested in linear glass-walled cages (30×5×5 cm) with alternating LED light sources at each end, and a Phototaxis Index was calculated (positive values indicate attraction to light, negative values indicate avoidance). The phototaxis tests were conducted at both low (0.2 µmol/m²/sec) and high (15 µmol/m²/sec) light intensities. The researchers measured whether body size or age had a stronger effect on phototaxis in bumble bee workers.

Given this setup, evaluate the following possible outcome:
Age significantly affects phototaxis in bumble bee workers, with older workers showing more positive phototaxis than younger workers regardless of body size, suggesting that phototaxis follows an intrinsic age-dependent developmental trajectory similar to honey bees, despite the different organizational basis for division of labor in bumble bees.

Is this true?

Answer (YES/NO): NO